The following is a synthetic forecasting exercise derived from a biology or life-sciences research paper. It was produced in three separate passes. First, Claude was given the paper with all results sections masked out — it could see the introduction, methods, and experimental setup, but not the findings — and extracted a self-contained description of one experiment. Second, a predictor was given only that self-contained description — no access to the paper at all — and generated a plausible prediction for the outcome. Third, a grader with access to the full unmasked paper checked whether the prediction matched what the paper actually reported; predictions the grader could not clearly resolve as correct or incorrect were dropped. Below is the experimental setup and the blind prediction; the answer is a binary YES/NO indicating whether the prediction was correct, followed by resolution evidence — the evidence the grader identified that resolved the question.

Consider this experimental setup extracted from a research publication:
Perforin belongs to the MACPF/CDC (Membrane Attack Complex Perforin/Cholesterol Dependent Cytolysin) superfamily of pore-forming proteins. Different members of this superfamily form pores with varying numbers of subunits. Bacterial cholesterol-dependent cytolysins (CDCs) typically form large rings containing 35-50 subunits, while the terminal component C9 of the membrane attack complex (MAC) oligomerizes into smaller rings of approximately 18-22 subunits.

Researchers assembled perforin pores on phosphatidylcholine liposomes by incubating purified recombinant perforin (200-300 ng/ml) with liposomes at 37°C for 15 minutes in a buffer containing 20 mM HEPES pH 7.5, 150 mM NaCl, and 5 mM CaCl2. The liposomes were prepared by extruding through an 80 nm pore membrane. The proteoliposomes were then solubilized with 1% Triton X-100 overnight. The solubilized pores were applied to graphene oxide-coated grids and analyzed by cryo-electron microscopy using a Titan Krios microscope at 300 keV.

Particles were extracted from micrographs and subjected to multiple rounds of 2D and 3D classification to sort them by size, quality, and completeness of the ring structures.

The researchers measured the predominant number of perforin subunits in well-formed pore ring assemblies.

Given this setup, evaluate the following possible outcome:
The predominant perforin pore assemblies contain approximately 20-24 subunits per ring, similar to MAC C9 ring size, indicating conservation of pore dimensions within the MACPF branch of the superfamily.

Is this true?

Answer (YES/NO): YES